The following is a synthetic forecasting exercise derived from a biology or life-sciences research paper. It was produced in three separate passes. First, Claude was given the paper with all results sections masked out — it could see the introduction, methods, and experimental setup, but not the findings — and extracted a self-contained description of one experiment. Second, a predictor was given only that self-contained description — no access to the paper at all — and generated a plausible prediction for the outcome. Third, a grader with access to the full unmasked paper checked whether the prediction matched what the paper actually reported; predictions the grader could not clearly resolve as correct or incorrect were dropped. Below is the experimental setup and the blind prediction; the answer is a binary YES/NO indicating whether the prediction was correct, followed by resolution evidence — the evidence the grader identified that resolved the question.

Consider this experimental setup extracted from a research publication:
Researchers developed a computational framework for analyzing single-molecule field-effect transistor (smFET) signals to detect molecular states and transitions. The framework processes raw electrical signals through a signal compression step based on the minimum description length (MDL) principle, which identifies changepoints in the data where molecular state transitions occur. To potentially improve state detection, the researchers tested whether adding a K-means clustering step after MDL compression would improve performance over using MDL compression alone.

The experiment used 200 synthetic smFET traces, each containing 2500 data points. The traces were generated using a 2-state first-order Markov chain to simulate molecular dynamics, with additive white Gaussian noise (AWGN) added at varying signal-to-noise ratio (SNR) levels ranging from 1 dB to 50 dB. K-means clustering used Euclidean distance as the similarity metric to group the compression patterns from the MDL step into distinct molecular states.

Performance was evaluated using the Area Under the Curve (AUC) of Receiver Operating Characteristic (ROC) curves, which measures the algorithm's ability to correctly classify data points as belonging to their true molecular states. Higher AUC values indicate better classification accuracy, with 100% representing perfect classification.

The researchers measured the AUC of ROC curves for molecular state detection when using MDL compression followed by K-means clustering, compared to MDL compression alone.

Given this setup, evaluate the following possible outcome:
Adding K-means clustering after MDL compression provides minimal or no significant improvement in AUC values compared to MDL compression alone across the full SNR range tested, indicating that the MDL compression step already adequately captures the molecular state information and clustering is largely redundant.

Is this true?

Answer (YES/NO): NO